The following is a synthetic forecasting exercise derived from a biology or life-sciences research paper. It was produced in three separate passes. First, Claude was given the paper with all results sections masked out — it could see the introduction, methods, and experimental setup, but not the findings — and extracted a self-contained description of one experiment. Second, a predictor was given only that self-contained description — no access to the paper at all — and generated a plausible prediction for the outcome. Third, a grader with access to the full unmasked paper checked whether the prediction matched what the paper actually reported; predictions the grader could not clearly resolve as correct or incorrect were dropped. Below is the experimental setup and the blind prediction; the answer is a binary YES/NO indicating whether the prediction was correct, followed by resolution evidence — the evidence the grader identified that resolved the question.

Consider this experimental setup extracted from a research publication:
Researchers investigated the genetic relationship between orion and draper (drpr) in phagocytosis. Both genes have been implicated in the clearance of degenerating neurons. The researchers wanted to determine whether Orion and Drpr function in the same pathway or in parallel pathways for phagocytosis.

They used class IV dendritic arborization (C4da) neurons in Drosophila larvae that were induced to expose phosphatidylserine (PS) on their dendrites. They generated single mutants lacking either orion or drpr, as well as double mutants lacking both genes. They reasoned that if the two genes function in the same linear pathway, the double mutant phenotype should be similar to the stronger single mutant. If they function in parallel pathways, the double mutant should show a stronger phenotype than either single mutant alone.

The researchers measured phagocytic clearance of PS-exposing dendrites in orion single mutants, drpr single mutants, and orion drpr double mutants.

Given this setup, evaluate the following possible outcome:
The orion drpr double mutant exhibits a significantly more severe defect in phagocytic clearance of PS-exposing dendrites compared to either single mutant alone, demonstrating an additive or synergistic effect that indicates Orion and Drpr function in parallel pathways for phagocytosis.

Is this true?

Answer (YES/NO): NO